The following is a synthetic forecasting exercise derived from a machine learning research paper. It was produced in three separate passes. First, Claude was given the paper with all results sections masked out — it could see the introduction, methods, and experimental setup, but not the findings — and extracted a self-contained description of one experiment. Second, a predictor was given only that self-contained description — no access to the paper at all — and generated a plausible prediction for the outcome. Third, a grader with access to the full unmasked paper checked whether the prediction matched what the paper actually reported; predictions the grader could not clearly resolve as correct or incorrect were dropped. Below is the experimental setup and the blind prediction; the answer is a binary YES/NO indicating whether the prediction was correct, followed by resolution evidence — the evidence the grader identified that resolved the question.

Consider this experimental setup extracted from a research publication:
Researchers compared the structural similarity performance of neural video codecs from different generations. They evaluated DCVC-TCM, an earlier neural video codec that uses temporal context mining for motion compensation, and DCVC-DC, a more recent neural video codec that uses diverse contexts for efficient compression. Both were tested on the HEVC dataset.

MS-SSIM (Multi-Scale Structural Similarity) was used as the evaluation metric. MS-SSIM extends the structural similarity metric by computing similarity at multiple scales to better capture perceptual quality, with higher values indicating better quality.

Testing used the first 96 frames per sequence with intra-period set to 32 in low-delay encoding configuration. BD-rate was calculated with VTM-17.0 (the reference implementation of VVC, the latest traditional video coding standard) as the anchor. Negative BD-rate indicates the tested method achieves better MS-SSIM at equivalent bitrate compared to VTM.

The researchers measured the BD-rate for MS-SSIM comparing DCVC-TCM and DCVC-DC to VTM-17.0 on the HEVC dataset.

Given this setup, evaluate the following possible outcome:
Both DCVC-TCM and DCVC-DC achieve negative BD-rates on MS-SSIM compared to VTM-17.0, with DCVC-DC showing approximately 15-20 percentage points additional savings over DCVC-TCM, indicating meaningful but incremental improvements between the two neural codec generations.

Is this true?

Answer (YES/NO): NO